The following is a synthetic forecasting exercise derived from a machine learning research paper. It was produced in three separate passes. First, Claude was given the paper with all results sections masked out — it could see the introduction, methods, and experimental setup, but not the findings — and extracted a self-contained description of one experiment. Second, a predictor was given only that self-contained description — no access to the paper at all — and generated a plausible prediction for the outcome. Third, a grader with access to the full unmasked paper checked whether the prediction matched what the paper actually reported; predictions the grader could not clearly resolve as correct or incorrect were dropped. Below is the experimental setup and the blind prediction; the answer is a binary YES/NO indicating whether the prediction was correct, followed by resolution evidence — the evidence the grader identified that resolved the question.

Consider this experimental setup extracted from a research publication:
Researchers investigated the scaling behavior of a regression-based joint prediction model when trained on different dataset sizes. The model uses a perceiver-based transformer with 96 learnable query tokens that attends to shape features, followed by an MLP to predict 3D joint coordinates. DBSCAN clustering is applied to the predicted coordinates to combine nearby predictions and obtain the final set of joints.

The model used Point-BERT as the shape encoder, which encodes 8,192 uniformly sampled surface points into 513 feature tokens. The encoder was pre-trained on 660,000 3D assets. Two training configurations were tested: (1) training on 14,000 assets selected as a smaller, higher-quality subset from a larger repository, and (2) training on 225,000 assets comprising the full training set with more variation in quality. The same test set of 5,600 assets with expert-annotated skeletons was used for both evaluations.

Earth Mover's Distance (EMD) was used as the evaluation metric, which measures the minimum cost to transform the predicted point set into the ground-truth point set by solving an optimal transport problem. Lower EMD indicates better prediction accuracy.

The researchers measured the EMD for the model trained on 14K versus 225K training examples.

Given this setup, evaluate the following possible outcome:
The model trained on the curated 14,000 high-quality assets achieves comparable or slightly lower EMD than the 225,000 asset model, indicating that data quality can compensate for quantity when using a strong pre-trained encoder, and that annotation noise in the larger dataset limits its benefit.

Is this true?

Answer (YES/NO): NO